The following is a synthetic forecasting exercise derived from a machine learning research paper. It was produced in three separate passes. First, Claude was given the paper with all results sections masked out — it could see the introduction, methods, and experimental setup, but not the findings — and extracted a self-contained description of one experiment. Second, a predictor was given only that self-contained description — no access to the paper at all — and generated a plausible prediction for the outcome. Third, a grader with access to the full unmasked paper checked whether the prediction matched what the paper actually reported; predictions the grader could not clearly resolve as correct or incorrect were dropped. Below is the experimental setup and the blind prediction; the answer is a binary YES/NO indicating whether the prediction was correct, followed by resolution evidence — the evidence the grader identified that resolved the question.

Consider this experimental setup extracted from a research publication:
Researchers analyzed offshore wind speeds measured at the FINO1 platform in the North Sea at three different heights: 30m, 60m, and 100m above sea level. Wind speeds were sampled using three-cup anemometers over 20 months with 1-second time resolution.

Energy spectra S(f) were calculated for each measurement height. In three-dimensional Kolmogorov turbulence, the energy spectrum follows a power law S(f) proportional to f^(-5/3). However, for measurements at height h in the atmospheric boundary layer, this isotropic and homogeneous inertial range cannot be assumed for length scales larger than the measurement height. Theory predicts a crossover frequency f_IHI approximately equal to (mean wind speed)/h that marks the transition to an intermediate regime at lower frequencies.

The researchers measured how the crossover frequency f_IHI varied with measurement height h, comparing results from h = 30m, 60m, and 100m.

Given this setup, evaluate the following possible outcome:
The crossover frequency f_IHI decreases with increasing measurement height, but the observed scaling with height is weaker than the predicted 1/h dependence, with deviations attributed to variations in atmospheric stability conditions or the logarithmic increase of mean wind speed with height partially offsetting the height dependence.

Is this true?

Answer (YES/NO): NO